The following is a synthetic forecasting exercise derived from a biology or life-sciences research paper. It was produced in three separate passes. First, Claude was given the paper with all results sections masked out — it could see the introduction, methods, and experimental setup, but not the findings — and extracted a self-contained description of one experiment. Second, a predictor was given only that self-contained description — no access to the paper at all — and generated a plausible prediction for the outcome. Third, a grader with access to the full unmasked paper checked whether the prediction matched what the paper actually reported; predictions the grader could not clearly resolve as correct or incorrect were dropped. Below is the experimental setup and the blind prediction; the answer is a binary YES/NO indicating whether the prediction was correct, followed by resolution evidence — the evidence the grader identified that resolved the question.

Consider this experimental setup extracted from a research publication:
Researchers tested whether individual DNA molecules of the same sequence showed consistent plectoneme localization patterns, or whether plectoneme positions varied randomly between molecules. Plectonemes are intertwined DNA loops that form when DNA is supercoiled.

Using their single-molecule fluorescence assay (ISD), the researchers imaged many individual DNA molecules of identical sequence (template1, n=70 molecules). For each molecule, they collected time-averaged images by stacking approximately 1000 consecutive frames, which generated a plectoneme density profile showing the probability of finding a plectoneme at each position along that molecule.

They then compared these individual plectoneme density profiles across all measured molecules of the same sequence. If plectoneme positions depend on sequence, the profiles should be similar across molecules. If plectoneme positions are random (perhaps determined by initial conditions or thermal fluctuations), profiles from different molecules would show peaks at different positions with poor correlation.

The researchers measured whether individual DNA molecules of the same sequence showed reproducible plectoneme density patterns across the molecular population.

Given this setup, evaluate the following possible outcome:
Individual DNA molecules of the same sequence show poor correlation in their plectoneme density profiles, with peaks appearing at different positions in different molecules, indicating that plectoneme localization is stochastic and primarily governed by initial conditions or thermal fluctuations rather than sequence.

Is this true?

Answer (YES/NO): NO